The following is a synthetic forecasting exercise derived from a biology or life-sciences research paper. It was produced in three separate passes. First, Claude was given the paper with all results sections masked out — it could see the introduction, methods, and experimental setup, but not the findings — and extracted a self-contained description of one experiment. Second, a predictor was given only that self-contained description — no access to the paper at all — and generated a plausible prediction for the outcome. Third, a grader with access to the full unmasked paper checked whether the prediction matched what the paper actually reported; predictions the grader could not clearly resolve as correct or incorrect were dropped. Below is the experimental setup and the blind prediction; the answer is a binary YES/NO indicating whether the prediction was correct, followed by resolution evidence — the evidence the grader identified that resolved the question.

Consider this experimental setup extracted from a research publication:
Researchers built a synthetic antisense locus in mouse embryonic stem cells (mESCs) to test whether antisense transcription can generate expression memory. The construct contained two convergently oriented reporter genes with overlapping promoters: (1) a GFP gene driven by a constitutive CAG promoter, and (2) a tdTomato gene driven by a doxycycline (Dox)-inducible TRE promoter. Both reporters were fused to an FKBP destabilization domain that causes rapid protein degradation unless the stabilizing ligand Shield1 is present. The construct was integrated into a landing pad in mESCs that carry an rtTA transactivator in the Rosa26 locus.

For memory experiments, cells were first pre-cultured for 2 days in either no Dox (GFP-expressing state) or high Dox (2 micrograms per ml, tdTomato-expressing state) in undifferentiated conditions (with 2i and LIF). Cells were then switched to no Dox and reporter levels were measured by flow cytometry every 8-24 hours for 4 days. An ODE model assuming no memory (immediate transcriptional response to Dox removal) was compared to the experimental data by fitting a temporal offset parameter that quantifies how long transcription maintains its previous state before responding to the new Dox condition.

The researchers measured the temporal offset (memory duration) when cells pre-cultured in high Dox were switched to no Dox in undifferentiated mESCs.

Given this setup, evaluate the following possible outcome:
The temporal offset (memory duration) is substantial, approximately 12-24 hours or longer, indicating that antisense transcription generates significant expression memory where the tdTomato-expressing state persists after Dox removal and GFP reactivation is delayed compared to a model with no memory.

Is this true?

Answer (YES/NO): YES